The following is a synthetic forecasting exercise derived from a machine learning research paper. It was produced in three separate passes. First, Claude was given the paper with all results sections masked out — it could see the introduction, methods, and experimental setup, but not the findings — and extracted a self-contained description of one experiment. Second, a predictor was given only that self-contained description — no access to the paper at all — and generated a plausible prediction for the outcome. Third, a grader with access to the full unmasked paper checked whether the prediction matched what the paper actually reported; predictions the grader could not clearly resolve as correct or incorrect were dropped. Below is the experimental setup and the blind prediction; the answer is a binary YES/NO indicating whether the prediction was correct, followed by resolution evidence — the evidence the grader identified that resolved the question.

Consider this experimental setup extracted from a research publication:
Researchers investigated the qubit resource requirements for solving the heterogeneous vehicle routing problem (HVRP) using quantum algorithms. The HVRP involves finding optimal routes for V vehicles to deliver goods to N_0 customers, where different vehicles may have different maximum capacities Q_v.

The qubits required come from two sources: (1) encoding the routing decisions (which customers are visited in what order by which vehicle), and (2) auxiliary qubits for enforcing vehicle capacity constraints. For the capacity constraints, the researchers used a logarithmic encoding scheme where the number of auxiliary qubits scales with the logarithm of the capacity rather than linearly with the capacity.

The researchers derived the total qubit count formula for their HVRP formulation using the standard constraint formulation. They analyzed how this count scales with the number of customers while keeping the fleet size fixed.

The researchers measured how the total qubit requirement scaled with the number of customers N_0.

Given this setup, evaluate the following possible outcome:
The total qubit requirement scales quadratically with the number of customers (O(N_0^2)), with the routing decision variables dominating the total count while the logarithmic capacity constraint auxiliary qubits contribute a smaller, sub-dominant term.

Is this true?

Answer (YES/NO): YES